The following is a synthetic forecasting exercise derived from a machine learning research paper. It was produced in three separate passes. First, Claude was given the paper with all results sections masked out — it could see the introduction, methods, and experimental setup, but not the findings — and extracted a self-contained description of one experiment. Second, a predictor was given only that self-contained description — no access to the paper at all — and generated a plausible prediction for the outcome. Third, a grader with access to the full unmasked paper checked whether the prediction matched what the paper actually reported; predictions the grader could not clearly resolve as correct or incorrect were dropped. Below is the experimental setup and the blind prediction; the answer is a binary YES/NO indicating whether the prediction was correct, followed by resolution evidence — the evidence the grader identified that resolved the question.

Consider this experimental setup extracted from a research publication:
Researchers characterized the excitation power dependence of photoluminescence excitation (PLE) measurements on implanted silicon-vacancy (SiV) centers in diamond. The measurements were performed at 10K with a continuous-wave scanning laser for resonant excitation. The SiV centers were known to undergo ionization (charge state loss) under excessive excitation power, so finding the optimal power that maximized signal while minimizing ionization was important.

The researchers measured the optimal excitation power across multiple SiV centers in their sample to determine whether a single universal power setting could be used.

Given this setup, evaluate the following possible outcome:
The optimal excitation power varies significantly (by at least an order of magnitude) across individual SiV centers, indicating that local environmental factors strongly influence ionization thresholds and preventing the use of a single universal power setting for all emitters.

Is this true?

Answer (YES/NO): YES